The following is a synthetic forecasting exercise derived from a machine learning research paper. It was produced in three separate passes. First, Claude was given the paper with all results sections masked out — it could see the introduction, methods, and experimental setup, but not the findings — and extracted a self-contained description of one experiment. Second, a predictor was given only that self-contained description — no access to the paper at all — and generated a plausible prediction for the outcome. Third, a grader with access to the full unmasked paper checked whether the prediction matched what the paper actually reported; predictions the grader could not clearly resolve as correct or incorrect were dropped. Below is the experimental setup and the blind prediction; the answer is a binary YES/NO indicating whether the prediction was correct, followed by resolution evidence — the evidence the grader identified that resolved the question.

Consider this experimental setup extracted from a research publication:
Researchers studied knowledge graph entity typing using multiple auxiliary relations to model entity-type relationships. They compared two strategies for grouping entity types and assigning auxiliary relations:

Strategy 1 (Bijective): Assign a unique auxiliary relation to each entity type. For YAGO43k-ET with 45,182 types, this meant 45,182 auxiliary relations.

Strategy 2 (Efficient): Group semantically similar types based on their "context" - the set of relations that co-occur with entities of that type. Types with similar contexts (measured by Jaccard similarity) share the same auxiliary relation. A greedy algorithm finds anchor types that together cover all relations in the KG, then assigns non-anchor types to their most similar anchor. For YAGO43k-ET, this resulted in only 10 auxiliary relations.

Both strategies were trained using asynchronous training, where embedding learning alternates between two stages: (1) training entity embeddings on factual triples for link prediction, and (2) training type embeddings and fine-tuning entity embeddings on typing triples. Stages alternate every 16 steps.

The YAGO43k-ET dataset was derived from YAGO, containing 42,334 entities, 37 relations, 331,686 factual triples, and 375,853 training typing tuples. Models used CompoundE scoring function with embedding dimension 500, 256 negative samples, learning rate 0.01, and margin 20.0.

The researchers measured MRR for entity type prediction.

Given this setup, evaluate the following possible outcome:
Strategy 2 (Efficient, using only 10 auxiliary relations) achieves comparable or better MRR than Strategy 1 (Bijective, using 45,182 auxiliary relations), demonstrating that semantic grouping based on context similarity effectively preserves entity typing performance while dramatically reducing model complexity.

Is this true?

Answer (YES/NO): YES